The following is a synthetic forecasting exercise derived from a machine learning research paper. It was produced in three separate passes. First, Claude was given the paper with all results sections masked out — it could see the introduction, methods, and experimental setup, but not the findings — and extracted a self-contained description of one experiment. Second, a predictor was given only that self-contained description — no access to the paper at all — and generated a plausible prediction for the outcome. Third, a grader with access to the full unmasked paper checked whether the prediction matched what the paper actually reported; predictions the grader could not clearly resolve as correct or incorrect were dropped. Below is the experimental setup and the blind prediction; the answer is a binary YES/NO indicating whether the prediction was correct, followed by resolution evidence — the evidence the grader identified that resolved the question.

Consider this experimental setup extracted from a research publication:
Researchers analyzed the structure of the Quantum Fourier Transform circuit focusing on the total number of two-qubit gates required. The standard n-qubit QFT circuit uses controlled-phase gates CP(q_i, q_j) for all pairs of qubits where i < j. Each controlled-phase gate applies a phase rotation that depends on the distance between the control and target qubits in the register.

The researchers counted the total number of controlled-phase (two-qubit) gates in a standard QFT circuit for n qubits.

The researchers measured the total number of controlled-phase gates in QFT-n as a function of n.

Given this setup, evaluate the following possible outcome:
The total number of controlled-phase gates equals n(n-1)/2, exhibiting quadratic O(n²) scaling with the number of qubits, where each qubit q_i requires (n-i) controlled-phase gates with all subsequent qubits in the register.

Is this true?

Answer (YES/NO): YES